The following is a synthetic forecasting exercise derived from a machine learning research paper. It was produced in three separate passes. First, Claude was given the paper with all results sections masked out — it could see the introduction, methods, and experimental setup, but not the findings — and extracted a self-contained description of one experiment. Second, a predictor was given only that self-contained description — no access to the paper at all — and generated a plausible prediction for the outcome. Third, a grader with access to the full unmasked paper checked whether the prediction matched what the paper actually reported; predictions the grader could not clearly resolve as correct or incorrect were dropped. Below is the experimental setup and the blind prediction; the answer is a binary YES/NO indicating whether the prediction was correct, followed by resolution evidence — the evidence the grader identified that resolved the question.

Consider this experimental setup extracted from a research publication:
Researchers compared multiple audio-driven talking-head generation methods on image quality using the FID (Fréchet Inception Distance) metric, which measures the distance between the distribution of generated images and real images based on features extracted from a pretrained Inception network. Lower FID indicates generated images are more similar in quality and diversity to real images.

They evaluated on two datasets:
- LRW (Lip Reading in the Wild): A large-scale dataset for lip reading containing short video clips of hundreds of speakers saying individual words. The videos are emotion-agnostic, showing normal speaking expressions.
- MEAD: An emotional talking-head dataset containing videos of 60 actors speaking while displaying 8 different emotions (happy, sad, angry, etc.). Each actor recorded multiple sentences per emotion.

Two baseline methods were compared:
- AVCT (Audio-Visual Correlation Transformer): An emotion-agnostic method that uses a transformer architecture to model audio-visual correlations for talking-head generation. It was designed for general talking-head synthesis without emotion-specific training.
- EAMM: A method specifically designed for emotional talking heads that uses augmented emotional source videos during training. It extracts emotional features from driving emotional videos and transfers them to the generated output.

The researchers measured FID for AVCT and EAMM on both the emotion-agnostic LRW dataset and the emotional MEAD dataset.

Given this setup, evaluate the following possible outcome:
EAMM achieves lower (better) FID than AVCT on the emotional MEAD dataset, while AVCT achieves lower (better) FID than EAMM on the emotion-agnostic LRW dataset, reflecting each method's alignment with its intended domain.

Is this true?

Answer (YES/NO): YES